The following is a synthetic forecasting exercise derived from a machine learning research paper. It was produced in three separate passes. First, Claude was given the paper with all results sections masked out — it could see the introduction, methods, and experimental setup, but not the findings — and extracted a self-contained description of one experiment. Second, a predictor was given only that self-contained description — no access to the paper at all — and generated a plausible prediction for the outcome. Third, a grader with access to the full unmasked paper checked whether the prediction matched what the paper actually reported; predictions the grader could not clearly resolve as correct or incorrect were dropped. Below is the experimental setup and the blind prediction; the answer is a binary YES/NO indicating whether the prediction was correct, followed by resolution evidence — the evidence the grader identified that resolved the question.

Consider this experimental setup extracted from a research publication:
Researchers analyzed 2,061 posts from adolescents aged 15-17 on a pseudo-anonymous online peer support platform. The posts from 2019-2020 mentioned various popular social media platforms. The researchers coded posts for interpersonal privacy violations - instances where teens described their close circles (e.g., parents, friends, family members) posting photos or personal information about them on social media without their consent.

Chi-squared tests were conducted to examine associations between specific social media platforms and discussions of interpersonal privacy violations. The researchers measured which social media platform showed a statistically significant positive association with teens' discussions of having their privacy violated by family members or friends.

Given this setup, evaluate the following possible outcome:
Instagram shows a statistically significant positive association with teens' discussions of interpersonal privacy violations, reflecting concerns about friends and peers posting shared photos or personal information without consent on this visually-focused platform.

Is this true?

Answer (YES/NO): NO